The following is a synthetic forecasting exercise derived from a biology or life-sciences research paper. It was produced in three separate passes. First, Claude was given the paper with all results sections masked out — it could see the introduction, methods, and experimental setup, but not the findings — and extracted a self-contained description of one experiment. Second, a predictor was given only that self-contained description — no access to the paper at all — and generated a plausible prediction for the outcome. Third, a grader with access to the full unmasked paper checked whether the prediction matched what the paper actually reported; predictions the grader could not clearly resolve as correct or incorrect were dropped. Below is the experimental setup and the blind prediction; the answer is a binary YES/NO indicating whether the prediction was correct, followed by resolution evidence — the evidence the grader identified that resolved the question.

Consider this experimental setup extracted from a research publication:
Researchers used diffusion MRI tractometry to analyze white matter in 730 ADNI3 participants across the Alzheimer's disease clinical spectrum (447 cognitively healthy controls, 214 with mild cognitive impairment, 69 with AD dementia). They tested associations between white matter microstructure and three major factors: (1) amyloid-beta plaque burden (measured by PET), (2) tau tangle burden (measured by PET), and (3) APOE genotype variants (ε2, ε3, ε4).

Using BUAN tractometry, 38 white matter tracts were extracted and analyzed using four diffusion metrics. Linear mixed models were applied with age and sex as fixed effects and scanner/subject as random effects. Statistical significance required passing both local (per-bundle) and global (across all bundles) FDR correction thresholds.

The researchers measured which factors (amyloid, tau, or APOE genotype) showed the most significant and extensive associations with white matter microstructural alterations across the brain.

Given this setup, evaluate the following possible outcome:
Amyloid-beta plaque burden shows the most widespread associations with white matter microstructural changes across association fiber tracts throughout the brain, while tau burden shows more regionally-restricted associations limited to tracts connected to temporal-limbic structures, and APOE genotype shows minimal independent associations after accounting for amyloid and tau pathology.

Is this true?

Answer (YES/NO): NO